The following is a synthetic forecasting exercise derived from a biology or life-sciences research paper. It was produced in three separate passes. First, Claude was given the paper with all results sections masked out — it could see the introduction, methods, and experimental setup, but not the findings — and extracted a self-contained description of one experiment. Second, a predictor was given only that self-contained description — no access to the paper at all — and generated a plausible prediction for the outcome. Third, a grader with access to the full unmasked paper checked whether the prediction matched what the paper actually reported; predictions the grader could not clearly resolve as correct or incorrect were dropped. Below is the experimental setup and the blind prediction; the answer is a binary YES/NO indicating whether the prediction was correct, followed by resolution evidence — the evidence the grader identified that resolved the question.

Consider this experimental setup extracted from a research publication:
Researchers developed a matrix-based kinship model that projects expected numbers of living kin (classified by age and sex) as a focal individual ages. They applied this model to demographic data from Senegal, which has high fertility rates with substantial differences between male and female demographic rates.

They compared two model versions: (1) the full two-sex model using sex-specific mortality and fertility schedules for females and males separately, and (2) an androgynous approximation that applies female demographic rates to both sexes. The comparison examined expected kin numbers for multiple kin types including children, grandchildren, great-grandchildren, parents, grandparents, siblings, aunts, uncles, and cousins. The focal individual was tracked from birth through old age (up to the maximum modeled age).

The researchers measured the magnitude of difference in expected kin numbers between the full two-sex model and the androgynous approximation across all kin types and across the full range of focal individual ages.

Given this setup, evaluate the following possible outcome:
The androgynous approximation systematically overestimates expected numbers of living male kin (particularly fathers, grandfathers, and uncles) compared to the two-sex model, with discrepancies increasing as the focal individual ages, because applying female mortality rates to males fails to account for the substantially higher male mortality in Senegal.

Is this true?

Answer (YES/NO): NO